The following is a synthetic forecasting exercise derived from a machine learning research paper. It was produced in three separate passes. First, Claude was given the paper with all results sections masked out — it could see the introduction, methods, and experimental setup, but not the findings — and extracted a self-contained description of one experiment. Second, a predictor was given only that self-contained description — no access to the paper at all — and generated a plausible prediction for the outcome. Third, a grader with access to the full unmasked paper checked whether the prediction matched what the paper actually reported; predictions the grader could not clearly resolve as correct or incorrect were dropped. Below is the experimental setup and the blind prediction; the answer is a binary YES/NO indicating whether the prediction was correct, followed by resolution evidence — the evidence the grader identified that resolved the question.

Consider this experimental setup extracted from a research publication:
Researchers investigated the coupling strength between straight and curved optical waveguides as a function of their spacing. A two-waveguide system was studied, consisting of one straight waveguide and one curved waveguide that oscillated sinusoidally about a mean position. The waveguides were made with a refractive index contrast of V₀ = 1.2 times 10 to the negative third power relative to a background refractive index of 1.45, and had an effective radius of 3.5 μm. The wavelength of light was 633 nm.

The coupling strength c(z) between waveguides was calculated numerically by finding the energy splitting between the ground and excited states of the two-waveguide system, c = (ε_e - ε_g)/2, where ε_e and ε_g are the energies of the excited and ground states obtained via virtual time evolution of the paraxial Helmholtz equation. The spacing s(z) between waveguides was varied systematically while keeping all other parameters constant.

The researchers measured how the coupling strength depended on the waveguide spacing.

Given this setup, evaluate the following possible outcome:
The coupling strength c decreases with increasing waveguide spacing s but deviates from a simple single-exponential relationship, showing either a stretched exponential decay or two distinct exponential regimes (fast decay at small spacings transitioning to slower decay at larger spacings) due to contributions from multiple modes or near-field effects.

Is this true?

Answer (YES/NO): NO